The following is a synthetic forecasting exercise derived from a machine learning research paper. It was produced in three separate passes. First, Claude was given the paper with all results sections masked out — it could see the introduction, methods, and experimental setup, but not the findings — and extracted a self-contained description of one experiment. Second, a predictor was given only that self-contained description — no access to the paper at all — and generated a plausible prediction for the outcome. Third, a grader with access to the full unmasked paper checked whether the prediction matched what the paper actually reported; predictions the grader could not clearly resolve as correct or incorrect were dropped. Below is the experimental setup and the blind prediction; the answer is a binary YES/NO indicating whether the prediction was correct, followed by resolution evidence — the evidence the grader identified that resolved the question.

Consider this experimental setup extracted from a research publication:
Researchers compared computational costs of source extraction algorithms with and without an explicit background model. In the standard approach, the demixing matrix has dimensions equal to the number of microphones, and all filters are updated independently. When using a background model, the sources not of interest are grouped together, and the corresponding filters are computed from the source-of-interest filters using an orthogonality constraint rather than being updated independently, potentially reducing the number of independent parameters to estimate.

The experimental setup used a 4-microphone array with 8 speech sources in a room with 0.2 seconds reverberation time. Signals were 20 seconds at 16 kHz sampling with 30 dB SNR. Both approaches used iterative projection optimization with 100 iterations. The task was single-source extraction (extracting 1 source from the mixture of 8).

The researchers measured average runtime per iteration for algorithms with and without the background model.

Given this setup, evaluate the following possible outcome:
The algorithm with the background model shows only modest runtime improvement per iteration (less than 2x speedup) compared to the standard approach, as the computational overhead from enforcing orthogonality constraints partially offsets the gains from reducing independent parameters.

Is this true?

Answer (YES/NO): NO